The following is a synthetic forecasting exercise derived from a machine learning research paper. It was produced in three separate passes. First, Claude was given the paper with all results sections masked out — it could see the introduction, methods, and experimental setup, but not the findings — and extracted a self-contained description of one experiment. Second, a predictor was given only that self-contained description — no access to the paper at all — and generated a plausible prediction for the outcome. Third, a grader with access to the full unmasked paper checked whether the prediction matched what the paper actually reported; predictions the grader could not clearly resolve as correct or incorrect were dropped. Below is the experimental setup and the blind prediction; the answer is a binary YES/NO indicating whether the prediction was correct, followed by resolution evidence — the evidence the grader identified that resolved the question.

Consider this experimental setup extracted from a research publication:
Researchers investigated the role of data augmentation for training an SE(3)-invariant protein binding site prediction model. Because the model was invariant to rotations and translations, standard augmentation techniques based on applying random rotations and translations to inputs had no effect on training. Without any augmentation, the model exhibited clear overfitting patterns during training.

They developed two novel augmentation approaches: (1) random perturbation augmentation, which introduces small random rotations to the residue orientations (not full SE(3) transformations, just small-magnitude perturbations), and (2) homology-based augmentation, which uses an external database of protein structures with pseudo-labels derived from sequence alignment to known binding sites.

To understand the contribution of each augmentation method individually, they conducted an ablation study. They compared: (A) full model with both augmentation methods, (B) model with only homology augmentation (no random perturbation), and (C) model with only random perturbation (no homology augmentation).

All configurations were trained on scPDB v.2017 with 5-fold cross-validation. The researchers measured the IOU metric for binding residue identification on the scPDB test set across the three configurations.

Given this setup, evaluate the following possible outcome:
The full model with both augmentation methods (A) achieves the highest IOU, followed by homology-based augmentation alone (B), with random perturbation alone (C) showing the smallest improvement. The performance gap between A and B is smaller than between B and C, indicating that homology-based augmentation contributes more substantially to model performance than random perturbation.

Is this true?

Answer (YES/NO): NO